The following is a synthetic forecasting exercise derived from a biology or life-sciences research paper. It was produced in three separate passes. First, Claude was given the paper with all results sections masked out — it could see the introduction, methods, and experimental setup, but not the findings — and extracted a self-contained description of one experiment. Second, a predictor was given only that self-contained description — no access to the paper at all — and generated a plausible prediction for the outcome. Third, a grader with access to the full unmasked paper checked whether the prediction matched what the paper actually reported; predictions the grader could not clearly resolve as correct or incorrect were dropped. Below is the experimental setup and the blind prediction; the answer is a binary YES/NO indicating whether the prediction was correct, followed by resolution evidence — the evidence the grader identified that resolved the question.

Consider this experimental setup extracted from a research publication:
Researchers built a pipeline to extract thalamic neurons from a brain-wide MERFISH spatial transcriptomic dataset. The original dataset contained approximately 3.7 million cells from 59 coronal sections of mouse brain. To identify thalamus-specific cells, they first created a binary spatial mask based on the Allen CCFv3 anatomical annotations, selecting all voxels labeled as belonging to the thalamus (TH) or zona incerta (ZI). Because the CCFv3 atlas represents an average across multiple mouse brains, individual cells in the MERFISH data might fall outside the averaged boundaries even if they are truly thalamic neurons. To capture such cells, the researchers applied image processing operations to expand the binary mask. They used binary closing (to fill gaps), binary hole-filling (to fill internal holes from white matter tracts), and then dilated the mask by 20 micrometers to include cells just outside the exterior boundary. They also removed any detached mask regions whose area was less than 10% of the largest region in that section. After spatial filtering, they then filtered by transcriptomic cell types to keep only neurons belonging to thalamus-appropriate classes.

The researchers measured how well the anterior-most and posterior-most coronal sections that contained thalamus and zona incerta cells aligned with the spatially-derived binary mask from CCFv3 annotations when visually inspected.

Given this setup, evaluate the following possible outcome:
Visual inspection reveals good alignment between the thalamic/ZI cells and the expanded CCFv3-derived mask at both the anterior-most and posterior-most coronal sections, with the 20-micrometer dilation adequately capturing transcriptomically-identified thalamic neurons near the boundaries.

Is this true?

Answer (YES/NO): NO